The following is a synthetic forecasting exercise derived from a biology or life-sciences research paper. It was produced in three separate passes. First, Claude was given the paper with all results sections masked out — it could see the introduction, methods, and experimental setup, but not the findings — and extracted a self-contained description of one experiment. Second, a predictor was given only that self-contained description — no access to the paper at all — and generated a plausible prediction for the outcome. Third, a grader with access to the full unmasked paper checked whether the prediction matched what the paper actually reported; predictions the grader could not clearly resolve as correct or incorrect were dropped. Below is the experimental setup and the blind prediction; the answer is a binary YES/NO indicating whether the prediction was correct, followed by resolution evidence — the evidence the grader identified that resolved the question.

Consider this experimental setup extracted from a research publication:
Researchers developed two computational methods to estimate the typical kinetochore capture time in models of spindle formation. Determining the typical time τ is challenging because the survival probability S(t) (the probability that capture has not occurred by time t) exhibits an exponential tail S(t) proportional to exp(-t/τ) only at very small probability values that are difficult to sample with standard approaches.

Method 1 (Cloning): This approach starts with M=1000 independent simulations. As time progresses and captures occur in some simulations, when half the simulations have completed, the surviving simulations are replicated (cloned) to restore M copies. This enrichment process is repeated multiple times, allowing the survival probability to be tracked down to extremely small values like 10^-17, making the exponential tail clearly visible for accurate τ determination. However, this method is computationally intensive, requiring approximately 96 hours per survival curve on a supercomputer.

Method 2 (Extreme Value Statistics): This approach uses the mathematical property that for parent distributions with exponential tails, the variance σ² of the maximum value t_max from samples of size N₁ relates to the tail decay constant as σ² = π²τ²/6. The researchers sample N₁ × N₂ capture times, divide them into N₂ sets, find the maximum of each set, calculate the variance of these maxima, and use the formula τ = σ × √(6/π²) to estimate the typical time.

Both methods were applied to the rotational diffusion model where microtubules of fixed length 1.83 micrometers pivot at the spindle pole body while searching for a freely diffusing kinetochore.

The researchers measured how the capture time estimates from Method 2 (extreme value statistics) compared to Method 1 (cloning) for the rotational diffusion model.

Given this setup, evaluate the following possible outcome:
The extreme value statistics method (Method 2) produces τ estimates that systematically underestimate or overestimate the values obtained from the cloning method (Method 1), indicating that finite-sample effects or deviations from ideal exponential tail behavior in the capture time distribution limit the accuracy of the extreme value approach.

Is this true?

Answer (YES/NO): NO